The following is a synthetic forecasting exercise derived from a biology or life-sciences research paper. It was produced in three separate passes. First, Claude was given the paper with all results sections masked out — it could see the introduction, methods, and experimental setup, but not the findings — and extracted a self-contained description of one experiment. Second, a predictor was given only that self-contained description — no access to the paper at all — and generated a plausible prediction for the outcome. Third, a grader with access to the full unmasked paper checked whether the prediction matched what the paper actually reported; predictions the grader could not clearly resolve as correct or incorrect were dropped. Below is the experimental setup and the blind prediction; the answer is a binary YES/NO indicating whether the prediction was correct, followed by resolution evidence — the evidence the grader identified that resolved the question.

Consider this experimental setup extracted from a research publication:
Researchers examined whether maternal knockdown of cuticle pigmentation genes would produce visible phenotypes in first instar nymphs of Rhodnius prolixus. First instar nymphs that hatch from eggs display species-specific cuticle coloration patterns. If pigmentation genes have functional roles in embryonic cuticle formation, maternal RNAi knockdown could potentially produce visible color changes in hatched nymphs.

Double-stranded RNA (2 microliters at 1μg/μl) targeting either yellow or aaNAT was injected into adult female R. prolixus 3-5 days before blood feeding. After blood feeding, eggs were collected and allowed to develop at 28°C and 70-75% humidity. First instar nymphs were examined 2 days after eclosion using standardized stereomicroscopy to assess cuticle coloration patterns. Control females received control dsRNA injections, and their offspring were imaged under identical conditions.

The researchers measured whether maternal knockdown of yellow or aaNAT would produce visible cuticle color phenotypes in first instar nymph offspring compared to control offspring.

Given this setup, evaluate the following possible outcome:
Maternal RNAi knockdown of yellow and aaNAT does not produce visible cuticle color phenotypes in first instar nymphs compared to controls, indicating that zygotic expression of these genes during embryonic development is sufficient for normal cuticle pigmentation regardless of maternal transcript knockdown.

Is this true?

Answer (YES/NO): NO